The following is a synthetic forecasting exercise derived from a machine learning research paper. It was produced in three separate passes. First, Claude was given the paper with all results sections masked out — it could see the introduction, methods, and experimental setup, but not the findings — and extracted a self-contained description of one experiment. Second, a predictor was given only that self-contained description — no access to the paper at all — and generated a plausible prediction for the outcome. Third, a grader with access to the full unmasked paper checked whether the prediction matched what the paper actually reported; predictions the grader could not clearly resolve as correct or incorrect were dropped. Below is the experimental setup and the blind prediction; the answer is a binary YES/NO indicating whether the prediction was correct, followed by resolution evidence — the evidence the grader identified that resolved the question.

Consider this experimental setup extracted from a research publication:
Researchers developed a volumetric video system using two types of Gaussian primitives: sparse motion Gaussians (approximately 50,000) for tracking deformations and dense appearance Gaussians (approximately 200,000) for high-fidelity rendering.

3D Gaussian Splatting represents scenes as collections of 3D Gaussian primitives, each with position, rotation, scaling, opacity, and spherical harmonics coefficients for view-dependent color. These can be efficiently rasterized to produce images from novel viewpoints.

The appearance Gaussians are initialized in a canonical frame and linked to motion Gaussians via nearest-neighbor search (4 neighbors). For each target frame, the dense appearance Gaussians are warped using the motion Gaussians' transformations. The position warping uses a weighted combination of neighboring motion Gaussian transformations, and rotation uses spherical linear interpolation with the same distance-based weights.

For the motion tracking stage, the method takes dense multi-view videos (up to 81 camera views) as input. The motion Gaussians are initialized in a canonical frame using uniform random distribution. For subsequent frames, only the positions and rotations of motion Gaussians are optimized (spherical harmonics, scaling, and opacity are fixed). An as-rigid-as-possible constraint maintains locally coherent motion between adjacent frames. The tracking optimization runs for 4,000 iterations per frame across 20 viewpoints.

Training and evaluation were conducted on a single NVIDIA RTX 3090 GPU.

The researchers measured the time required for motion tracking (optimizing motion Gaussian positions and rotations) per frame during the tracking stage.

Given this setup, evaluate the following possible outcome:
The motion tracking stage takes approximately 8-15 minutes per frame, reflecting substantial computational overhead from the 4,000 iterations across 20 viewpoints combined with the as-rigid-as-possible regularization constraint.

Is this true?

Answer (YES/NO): NO